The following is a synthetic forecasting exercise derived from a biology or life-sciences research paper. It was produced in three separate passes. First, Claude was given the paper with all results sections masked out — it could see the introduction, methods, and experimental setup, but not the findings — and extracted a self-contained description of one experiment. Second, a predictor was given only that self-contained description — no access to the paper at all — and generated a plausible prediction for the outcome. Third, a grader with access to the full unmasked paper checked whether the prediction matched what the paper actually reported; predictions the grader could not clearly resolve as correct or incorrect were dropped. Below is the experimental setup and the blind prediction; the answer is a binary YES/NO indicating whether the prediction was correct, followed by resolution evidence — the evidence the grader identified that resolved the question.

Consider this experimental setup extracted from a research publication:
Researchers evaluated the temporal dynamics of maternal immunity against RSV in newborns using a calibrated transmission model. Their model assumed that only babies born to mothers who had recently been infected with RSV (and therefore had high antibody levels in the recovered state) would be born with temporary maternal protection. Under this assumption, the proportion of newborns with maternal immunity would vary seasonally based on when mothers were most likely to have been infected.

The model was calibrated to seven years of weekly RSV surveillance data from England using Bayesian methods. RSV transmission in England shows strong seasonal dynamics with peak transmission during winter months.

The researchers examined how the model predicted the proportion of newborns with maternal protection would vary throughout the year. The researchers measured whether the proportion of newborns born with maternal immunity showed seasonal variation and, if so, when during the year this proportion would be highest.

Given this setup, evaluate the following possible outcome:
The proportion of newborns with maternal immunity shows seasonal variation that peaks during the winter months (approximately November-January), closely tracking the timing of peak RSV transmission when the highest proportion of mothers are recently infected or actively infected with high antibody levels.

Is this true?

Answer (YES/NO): NO